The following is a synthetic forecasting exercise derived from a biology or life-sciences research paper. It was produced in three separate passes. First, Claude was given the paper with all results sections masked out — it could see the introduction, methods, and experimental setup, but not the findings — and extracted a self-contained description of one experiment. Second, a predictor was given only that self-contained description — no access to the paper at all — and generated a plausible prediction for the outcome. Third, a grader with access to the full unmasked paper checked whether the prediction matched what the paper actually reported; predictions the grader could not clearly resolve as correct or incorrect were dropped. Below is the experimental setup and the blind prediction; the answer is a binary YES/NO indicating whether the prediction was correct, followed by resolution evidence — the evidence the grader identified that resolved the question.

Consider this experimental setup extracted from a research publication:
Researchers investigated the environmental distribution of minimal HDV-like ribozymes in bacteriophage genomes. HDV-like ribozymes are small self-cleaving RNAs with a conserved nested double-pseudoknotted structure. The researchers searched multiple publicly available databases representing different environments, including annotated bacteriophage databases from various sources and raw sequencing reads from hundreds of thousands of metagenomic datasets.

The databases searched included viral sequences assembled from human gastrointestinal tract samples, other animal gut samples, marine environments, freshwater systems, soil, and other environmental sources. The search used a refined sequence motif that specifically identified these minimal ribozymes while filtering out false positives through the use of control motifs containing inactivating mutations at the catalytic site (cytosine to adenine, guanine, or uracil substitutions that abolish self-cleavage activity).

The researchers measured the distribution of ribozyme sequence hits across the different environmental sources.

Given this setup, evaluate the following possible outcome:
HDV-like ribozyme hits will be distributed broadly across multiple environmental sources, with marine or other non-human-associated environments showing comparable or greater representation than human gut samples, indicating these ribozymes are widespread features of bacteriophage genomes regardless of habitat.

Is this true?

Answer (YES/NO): NO